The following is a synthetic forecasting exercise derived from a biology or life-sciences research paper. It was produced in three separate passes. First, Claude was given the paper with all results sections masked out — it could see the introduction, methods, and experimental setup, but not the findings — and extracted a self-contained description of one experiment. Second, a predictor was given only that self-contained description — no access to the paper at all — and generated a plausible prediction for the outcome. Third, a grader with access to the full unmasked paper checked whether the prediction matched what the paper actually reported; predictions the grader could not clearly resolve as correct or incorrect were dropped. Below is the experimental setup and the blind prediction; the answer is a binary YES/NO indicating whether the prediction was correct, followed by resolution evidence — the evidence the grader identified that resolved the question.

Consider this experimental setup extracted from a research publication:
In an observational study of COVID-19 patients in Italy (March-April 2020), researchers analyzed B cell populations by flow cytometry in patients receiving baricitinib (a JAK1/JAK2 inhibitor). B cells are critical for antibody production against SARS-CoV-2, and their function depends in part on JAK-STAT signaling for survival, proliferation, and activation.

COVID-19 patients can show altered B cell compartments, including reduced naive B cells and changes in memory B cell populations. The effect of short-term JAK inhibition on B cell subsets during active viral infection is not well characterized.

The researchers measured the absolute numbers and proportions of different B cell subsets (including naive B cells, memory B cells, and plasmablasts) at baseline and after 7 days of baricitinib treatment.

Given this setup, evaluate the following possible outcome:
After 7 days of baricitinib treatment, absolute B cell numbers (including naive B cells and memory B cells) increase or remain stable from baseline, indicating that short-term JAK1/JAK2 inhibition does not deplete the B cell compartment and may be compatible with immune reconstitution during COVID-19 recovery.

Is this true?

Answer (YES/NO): YES